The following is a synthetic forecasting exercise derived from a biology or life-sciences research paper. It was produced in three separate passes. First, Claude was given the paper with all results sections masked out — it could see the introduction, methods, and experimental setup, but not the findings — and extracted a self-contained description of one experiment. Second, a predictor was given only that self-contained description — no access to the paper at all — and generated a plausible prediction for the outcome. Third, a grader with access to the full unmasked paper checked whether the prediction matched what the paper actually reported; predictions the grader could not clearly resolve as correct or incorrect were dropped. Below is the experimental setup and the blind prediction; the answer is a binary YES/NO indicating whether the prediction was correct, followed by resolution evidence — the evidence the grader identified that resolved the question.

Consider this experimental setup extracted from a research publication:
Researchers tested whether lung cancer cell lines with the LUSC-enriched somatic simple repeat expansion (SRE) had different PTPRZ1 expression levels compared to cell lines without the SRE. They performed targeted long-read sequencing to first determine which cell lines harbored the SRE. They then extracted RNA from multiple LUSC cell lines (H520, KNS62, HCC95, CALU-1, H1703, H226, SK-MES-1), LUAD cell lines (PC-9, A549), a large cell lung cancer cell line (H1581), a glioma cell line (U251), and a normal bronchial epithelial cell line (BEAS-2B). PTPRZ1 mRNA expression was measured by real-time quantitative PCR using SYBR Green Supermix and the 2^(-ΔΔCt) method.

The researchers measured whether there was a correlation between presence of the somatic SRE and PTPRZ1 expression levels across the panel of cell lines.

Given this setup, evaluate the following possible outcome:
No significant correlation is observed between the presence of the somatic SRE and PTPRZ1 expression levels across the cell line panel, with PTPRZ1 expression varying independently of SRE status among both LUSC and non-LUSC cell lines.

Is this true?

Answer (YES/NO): NO